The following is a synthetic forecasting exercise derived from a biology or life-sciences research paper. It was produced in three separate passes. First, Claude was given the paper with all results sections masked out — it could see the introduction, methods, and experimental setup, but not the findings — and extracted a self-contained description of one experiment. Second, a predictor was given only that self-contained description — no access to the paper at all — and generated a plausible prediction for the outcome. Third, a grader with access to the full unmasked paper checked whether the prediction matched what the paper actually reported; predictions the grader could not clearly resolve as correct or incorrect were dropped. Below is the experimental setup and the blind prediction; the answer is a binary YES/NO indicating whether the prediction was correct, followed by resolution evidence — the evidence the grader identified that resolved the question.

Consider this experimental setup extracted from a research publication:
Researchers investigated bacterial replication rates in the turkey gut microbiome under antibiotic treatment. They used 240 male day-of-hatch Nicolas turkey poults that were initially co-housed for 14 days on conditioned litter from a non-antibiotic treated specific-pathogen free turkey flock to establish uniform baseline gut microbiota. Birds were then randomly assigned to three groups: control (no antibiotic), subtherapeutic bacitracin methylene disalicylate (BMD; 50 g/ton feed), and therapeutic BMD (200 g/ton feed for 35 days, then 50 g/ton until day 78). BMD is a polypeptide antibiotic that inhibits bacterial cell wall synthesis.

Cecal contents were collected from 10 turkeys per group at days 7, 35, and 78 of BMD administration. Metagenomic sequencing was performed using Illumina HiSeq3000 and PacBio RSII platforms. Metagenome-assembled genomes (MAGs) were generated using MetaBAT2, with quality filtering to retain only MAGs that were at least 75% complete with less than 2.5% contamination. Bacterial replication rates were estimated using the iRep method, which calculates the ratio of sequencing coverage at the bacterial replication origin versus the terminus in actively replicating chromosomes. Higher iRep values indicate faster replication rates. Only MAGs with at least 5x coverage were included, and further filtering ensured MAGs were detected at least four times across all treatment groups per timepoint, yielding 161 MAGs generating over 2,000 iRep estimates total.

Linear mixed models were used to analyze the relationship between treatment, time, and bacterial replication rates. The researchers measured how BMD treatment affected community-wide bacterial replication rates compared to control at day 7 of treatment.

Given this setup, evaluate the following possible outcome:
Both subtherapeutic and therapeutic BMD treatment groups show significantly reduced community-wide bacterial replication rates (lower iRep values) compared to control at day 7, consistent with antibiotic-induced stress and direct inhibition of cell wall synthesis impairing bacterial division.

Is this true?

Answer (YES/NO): YES